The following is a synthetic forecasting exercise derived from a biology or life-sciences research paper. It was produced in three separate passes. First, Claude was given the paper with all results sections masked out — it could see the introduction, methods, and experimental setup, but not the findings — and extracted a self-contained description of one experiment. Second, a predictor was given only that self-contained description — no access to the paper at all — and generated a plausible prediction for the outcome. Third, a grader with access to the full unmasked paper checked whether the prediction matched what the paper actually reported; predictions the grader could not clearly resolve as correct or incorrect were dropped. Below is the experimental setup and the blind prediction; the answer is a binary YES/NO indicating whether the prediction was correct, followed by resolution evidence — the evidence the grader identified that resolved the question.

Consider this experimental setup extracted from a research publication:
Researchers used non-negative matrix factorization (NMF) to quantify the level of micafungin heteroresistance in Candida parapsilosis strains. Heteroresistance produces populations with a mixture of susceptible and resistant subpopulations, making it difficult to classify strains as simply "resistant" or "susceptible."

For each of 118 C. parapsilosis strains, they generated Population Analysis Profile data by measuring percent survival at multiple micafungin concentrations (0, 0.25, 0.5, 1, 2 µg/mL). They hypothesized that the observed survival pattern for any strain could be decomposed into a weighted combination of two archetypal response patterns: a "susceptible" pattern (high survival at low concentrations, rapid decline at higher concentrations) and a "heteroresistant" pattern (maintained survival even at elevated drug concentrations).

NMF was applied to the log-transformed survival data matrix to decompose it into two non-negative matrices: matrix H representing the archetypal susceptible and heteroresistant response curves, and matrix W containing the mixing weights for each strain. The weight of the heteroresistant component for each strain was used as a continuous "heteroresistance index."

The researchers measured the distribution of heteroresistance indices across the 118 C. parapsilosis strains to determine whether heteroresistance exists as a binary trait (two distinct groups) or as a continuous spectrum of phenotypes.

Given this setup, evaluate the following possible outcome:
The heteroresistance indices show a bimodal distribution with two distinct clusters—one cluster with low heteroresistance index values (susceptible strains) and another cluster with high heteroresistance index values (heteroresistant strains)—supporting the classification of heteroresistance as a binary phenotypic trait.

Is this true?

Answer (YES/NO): NO